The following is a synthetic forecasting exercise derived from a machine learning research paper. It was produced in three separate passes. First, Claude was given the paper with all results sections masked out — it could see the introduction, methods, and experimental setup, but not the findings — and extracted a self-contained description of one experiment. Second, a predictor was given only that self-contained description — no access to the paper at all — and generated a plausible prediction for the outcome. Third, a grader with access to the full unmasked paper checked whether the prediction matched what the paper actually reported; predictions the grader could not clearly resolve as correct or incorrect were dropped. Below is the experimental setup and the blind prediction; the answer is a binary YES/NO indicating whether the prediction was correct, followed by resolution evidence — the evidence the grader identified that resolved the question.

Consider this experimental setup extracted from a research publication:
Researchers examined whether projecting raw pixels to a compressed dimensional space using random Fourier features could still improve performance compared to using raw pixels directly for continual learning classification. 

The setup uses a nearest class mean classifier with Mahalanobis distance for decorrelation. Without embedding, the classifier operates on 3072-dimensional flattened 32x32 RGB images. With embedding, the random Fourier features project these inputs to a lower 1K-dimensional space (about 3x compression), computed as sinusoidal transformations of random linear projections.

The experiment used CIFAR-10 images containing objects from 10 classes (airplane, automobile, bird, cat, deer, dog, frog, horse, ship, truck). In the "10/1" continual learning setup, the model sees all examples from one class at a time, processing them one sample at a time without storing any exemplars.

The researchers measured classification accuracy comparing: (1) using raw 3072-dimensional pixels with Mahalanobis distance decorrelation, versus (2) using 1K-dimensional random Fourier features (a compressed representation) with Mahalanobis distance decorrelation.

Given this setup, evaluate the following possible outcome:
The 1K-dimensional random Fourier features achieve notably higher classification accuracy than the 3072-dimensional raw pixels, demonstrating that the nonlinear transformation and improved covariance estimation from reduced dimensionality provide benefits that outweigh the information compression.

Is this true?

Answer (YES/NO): YES